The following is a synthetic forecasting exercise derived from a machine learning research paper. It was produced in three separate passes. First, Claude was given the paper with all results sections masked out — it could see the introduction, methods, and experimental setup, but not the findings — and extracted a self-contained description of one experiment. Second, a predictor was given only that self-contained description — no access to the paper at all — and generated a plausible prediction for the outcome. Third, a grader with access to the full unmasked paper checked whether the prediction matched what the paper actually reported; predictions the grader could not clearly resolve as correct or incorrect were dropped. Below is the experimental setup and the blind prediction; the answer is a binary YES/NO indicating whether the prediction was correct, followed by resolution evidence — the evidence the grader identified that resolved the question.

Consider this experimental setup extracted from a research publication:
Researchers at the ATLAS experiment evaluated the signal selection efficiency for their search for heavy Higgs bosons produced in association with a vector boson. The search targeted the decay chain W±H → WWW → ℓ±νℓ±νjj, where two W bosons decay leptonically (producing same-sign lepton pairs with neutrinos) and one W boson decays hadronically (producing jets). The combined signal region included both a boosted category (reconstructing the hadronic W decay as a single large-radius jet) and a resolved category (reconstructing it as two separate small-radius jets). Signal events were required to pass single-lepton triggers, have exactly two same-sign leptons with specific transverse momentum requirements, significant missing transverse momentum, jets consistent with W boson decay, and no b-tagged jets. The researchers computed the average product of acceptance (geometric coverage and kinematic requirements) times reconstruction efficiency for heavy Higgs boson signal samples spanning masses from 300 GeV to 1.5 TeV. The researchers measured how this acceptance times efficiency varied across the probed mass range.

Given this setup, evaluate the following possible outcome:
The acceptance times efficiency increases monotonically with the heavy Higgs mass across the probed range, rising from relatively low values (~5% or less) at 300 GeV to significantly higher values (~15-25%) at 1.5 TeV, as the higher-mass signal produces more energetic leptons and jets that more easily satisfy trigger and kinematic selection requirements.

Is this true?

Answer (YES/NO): NO